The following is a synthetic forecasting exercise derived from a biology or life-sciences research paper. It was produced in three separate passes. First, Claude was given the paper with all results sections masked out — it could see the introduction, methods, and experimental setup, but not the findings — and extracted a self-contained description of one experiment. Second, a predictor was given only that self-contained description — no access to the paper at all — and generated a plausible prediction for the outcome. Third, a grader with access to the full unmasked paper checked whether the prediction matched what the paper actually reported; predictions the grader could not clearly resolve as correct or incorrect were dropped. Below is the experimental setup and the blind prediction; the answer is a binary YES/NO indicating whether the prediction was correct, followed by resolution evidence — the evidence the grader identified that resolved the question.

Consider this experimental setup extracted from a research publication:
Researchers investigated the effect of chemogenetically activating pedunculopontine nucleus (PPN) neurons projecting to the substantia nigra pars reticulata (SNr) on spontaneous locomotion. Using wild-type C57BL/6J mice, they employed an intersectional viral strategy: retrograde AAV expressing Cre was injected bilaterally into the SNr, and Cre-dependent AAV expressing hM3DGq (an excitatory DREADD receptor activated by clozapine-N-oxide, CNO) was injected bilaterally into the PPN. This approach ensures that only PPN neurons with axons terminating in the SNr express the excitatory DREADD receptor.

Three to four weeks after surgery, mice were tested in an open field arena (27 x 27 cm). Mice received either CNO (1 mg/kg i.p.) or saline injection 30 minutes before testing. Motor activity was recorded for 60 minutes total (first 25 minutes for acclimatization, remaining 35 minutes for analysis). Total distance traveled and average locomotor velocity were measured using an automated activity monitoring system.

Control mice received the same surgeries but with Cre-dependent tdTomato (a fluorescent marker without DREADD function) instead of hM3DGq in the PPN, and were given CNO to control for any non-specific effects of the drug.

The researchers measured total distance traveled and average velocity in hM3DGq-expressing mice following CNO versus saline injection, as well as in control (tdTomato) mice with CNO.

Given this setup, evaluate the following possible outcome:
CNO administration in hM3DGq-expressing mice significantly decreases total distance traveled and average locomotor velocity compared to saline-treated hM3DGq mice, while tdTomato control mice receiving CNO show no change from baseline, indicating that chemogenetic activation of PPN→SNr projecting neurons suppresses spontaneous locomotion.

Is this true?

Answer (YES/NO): YES